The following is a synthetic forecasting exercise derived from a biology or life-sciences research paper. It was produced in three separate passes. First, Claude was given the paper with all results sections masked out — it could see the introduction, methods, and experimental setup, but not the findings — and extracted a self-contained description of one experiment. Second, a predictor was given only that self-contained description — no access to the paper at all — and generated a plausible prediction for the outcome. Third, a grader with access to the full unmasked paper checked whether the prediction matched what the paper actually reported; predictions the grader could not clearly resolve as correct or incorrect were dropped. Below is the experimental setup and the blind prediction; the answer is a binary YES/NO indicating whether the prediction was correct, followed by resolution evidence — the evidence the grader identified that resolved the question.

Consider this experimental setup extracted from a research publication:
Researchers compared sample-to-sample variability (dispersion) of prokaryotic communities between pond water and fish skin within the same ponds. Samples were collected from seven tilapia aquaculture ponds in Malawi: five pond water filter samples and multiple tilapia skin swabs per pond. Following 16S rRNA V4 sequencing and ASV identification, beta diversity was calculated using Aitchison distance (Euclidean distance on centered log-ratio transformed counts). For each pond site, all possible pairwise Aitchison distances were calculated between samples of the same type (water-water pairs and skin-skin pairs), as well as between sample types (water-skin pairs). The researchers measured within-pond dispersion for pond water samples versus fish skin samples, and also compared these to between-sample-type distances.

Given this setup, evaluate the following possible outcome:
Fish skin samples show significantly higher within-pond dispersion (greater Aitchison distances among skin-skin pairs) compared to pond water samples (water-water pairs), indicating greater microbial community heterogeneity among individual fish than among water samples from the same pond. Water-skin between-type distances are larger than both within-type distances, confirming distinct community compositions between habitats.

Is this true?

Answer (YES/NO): YES